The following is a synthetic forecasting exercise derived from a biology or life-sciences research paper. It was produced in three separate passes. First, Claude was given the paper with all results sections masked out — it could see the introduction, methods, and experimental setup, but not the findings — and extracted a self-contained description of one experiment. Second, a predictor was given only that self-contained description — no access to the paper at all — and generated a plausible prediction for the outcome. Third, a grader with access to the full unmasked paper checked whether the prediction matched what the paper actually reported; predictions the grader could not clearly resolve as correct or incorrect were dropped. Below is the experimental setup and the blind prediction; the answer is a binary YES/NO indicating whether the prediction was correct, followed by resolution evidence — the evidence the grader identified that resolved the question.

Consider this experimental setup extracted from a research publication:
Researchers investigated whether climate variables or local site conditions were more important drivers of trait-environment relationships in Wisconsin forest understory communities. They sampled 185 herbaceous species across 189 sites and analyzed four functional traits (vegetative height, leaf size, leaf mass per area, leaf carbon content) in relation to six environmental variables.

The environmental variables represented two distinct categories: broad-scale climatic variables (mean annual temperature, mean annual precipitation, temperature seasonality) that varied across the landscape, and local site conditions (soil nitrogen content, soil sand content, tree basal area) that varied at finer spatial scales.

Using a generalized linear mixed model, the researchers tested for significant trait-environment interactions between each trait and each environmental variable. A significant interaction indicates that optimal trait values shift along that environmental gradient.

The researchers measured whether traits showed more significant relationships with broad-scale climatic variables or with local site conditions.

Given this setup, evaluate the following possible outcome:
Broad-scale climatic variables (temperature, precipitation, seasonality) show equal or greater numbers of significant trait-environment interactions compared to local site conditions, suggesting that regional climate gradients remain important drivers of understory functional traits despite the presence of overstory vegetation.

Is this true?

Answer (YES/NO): YES